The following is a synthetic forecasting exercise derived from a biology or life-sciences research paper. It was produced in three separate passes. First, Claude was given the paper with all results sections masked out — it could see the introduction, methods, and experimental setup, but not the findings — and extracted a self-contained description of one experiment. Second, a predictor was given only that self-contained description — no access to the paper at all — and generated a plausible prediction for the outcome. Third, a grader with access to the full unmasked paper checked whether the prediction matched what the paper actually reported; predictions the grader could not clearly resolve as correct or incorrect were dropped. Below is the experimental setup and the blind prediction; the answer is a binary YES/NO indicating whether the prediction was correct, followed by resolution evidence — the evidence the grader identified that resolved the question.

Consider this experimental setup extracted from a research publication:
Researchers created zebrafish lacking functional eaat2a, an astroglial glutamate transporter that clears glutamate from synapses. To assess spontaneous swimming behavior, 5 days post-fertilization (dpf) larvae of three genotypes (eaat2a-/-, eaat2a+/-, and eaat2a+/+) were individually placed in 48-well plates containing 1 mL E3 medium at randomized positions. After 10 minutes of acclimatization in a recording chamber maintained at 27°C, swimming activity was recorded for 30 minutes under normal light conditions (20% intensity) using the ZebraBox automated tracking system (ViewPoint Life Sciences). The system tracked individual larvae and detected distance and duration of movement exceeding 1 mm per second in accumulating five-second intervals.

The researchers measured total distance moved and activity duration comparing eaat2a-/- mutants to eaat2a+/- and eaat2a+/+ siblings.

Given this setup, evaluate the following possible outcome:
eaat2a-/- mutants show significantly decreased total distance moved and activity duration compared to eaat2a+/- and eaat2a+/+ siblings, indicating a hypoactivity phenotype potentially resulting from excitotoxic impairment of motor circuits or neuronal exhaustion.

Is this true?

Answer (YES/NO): YES